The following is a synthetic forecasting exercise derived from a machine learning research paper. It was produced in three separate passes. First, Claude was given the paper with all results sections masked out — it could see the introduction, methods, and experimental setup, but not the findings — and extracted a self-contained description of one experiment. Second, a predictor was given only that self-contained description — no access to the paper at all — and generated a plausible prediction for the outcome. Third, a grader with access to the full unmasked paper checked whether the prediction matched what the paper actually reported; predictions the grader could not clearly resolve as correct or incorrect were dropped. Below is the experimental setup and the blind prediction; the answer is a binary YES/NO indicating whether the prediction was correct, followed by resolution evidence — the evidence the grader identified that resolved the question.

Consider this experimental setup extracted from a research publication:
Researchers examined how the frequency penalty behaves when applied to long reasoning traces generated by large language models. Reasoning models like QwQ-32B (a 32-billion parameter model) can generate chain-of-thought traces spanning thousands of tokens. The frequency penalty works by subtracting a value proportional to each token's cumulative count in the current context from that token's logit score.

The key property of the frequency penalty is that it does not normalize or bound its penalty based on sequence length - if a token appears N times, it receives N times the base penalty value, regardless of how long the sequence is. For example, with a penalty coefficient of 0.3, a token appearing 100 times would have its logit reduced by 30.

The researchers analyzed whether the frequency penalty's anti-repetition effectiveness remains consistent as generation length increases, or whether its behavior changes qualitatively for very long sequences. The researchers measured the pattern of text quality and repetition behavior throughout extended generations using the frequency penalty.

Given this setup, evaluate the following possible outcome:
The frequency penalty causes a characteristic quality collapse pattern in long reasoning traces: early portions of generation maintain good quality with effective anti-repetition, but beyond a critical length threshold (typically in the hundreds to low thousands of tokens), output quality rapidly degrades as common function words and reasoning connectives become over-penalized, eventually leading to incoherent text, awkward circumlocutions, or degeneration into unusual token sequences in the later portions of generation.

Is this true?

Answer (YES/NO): NO